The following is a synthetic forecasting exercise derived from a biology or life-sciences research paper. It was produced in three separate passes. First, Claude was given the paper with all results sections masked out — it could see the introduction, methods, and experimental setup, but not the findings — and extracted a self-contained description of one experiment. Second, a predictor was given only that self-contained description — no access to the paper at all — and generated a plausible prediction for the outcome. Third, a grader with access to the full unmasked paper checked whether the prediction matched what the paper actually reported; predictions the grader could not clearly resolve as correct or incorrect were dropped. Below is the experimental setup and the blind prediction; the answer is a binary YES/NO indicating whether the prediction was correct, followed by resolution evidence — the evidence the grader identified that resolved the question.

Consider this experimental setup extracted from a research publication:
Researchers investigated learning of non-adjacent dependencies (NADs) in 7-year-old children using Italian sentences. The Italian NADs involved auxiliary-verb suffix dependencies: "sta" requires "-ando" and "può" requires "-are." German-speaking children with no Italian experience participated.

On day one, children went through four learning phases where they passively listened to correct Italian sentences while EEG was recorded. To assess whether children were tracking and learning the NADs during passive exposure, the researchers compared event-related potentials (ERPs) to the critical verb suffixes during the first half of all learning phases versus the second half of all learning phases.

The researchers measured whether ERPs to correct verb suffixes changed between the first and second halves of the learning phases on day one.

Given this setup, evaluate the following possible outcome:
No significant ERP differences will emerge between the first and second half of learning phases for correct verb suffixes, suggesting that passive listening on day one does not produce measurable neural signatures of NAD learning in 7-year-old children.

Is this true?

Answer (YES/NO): YES